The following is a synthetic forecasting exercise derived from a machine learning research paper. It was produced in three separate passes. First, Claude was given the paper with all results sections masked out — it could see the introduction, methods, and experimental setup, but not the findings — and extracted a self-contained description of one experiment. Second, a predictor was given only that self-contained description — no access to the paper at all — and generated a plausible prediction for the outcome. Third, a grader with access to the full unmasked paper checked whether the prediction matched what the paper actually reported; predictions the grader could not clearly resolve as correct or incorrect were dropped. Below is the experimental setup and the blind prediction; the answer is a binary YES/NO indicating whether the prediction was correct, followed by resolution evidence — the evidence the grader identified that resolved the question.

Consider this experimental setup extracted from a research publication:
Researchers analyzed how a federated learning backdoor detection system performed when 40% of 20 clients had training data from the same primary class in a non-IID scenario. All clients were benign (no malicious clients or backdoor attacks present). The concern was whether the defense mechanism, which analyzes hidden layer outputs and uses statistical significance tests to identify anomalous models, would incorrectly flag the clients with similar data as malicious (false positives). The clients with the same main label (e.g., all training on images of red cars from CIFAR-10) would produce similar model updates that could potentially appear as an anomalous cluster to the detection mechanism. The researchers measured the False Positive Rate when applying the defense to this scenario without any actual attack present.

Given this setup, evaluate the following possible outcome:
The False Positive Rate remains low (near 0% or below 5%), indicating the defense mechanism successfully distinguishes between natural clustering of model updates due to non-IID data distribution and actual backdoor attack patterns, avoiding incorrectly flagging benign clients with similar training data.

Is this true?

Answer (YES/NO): YES